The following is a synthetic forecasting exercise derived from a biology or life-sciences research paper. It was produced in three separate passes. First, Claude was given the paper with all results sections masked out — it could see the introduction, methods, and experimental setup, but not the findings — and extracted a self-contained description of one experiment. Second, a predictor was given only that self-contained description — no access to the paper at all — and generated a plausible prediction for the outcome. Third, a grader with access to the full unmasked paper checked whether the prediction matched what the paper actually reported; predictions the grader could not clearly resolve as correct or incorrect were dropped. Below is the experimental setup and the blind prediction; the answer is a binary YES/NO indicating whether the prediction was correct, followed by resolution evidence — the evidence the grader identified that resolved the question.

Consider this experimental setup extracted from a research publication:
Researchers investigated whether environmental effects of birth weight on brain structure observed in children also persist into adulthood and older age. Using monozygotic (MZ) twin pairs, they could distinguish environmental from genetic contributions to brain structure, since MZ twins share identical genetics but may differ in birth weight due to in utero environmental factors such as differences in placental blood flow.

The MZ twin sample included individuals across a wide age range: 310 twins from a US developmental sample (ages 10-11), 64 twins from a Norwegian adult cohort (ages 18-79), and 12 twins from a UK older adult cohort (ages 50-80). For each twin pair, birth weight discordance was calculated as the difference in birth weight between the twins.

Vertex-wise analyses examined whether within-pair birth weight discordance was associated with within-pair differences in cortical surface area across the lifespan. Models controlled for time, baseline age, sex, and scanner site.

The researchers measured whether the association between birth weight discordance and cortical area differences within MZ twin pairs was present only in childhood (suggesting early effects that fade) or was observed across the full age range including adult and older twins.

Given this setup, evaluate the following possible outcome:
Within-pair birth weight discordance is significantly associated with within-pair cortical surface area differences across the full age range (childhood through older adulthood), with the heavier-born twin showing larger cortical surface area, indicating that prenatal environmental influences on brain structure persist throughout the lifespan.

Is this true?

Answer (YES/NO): YES